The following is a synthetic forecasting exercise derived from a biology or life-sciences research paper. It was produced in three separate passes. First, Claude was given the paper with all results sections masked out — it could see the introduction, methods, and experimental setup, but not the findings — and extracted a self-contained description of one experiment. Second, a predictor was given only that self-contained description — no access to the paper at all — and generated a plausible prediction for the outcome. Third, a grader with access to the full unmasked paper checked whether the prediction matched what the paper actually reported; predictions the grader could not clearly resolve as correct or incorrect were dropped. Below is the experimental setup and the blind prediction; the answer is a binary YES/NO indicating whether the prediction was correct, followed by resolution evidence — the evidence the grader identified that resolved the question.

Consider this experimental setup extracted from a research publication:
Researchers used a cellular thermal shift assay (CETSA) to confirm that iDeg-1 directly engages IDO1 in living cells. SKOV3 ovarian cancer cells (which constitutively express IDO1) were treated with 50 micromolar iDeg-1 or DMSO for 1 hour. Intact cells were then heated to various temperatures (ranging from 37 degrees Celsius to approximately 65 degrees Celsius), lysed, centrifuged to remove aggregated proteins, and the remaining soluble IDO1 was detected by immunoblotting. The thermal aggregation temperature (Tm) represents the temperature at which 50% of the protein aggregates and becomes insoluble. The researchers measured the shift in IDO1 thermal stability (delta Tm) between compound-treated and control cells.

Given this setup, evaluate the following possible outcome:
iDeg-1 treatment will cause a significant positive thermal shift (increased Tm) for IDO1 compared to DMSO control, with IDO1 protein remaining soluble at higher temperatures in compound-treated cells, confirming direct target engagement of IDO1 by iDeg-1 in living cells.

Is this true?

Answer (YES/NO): YES